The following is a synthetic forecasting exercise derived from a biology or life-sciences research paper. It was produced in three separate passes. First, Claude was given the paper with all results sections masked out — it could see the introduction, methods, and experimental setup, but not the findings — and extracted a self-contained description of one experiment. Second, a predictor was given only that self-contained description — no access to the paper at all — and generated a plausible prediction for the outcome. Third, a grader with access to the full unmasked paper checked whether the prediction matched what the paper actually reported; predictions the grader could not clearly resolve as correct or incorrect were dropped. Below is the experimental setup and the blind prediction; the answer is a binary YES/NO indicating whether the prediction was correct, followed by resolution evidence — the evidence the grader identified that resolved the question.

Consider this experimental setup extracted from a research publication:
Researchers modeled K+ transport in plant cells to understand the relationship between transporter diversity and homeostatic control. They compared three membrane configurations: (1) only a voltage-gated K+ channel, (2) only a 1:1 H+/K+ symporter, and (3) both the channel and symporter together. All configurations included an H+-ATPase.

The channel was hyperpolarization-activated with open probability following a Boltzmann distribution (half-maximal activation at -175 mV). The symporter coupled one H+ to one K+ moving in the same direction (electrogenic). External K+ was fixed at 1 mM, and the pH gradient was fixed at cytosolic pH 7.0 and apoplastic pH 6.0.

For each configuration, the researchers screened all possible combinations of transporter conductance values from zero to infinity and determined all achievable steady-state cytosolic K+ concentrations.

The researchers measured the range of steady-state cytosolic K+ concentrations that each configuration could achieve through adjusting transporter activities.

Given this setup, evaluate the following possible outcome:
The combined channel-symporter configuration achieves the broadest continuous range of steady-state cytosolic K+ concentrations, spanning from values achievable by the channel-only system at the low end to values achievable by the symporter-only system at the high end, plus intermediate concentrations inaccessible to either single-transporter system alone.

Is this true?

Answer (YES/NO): YES